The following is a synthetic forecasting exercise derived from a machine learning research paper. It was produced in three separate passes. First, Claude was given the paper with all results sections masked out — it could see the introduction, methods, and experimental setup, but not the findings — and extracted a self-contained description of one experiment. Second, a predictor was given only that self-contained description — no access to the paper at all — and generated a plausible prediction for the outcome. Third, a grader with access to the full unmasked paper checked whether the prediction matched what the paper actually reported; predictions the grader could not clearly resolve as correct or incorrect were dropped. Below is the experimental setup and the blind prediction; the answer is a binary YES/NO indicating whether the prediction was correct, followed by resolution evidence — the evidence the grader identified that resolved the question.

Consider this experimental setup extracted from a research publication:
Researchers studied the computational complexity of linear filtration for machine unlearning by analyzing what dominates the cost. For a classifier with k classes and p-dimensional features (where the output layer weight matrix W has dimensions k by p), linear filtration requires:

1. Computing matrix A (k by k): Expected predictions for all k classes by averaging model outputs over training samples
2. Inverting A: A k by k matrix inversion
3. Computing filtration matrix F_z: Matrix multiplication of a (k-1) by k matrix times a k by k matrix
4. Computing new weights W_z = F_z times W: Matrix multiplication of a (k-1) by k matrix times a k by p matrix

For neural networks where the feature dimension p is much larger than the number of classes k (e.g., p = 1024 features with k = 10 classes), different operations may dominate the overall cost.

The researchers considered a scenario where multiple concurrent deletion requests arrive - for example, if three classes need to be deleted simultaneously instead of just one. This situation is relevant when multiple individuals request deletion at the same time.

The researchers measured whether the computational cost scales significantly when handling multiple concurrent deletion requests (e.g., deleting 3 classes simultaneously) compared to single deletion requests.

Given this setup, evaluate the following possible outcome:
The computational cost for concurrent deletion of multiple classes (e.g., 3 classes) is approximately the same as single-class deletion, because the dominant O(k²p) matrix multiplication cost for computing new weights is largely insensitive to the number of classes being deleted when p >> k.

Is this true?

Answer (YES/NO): NO